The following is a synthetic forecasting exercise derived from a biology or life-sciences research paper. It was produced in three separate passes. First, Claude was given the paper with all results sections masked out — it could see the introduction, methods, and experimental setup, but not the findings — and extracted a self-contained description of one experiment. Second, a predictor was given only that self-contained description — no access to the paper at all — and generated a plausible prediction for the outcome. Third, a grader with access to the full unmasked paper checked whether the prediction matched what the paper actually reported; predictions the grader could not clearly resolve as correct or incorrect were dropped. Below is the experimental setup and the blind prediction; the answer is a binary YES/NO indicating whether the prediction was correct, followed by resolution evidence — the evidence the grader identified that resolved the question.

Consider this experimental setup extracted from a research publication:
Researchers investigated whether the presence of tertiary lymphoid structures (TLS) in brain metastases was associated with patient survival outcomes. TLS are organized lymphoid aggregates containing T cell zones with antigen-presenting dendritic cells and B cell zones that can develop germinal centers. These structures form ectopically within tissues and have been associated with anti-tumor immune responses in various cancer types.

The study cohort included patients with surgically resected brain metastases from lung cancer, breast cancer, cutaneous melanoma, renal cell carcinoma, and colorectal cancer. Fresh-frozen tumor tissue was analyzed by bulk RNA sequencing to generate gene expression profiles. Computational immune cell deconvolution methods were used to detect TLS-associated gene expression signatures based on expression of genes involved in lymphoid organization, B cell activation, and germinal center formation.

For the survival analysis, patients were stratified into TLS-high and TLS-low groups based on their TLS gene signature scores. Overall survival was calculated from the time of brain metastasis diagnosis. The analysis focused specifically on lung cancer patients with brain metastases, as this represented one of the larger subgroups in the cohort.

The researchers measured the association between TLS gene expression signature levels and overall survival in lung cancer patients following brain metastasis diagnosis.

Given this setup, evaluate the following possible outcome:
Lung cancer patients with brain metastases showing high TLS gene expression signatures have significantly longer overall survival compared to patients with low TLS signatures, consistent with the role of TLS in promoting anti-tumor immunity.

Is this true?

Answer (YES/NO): YES